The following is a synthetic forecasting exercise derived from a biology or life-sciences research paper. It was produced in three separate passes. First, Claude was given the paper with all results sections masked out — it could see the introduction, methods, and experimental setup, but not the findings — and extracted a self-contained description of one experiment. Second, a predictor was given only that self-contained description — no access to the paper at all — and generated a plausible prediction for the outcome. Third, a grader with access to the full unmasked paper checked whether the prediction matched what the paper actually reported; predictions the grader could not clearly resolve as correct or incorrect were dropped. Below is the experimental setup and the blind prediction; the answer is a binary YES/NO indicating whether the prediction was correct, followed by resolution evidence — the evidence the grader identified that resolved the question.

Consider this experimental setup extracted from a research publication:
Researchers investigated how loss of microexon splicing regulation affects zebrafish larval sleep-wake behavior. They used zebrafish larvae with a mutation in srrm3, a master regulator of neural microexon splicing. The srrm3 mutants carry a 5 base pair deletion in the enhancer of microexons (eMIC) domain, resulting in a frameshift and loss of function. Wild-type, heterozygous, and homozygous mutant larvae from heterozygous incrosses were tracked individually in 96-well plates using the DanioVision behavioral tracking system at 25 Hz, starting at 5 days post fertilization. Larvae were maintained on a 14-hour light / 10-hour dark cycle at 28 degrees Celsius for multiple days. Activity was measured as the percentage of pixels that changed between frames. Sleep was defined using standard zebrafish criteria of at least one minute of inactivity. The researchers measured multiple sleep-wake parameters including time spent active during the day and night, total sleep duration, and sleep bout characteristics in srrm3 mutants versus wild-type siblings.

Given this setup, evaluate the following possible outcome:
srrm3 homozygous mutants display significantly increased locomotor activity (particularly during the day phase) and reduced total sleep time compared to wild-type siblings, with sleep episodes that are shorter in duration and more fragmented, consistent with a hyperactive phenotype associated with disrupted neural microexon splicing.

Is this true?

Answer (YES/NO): NO